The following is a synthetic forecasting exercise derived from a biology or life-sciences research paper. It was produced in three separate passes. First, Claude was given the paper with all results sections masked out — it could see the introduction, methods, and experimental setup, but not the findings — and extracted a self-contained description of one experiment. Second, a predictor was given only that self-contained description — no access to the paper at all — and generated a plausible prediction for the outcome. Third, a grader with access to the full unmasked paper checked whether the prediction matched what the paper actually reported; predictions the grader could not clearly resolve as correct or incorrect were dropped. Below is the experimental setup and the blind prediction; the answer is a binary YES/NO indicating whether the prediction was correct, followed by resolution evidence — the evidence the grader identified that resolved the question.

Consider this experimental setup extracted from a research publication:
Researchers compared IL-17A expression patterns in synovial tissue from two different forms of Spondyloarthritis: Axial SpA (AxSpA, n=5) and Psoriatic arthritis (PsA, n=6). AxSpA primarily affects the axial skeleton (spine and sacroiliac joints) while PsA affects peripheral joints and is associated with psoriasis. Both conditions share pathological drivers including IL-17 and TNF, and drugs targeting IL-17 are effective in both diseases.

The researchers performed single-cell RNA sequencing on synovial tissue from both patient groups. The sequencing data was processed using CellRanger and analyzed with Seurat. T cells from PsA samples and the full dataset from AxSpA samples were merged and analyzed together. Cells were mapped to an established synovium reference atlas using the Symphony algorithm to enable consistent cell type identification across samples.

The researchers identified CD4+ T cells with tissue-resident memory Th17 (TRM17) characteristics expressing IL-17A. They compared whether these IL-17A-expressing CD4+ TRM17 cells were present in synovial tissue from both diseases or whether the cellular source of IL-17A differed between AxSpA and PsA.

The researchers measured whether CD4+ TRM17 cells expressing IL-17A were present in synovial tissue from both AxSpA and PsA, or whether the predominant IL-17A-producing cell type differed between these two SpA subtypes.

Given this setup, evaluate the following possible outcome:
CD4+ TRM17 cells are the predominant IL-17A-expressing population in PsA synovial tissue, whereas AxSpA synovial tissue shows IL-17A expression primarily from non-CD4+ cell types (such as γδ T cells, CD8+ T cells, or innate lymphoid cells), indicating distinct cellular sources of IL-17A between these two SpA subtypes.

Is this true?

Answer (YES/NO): NO